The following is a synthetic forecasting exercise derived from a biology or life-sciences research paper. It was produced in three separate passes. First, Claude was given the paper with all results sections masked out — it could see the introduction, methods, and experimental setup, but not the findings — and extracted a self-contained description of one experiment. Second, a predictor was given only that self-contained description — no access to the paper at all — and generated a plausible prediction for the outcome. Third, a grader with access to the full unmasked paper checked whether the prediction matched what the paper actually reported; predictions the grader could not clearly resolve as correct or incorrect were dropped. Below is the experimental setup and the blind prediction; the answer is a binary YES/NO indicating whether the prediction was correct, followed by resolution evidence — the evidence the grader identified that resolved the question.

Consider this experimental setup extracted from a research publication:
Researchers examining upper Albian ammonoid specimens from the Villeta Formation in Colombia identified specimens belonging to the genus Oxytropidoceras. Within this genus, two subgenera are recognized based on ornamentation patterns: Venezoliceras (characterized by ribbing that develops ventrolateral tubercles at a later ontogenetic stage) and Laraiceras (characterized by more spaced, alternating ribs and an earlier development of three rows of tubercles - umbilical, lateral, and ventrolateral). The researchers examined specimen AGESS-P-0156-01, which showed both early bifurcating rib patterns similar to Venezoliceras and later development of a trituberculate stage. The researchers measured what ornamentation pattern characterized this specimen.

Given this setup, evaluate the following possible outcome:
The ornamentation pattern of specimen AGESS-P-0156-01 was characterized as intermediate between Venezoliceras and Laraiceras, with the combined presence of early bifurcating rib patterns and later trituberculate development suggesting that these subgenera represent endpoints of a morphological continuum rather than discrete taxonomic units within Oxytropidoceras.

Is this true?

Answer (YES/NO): NO